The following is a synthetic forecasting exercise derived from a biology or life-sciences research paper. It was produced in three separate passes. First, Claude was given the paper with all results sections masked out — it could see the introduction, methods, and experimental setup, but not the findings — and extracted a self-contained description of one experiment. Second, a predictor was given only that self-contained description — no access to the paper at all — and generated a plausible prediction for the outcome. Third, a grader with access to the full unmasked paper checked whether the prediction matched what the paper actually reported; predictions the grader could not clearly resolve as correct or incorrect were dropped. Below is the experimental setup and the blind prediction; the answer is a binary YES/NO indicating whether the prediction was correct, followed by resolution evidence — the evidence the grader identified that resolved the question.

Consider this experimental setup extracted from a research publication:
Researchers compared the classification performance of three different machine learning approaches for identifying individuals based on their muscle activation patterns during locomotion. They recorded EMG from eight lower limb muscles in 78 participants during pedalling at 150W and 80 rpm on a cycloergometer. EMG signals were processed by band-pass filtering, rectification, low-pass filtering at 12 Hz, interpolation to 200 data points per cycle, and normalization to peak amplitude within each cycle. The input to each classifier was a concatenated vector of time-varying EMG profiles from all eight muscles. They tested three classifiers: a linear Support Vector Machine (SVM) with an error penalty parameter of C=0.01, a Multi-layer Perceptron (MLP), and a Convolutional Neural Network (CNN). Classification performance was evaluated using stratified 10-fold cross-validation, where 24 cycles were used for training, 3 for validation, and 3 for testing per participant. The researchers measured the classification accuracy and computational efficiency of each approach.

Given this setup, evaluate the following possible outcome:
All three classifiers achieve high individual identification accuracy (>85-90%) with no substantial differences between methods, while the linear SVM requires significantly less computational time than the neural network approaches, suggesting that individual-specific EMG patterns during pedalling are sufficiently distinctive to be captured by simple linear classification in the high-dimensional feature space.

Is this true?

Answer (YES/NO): NO